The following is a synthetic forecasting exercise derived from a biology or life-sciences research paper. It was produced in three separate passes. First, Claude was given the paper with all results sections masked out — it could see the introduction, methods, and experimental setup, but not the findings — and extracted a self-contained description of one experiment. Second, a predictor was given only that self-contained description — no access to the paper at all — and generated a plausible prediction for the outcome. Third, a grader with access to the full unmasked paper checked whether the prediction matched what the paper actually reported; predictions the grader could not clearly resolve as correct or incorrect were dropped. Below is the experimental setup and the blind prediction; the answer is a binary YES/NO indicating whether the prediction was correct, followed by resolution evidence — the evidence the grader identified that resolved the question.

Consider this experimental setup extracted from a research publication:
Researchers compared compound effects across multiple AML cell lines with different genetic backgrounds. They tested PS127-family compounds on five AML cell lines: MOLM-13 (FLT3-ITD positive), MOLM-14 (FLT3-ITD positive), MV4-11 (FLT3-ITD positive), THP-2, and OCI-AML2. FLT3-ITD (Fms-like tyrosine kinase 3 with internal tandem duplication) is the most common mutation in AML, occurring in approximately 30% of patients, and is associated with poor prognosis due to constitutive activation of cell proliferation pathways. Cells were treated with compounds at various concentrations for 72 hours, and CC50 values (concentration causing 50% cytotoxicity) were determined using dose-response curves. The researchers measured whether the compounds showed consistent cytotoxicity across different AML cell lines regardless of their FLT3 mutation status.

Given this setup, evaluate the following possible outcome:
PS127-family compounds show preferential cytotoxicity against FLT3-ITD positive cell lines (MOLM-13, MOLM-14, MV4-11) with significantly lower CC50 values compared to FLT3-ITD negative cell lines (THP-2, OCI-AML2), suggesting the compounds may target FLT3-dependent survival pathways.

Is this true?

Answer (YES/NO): NO